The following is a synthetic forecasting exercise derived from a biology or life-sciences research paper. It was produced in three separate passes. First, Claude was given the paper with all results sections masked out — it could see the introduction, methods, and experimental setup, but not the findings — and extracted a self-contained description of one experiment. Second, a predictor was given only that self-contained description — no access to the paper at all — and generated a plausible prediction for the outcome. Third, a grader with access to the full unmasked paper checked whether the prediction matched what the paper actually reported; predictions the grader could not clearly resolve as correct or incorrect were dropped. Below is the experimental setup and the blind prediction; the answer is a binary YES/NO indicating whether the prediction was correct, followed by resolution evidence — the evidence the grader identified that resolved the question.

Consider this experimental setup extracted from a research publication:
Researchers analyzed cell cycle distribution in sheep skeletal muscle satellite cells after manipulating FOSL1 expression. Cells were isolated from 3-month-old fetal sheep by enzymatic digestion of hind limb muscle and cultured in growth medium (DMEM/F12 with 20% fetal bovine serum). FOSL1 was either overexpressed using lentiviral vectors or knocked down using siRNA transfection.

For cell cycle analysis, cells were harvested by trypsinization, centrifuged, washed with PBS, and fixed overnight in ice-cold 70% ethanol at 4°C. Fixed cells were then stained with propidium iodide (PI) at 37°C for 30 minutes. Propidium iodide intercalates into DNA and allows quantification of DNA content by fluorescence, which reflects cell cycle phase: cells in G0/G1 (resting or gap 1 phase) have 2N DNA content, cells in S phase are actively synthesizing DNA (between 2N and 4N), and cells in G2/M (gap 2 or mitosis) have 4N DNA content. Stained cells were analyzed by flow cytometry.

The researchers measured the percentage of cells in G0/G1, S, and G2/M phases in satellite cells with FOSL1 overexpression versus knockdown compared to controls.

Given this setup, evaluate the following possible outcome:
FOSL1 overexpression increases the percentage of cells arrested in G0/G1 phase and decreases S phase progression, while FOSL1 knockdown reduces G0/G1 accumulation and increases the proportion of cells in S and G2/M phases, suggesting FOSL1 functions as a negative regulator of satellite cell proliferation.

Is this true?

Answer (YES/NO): NO